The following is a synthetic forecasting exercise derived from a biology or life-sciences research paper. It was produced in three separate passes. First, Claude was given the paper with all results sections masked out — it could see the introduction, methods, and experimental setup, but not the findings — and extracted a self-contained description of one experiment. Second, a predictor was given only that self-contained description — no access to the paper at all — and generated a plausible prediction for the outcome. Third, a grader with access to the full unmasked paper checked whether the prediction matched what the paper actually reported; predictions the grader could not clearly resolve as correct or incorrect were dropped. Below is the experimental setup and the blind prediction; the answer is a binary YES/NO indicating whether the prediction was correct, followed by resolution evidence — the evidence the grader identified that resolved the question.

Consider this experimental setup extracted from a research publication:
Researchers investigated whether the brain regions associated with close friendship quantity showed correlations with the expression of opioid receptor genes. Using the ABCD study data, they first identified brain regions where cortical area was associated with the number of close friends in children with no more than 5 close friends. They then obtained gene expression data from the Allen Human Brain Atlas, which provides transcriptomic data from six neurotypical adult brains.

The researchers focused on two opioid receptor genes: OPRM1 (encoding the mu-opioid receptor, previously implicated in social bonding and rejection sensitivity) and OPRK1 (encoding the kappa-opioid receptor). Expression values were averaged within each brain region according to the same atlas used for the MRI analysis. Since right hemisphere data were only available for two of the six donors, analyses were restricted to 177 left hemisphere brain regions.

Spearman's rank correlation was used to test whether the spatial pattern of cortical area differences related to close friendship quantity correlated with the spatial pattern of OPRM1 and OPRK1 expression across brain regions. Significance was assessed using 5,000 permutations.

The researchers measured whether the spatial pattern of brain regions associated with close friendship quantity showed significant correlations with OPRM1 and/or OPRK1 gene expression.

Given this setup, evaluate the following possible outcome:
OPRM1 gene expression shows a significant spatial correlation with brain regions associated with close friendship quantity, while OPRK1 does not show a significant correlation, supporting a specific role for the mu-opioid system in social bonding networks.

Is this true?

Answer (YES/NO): NO